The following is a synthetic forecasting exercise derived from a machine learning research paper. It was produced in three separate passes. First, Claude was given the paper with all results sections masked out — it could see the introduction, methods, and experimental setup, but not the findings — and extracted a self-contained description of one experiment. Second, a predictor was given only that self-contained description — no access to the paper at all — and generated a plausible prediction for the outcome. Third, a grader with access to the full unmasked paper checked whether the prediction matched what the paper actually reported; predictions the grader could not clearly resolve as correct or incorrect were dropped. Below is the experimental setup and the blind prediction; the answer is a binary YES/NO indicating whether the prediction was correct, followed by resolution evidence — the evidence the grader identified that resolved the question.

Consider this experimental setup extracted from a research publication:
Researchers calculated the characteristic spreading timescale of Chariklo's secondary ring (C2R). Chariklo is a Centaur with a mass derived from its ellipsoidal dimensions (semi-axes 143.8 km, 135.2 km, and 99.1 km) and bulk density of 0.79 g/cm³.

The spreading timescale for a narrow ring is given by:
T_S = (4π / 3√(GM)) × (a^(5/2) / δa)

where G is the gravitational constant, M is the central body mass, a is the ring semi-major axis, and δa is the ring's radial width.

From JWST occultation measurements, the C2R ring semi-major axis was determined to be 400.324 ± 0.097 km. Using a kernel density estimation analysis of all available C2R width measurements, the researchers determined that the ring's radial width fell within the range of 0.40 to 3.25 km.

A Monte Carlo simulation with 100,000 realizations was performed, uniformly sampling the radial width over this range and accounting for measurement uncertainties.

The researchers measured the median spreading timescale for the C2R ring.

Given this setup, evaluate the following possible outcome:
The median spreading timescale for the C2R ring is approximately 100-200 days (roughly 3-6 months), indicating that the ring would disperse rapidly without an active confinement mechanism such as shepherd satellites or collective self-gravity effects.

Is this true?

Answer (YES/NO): YES